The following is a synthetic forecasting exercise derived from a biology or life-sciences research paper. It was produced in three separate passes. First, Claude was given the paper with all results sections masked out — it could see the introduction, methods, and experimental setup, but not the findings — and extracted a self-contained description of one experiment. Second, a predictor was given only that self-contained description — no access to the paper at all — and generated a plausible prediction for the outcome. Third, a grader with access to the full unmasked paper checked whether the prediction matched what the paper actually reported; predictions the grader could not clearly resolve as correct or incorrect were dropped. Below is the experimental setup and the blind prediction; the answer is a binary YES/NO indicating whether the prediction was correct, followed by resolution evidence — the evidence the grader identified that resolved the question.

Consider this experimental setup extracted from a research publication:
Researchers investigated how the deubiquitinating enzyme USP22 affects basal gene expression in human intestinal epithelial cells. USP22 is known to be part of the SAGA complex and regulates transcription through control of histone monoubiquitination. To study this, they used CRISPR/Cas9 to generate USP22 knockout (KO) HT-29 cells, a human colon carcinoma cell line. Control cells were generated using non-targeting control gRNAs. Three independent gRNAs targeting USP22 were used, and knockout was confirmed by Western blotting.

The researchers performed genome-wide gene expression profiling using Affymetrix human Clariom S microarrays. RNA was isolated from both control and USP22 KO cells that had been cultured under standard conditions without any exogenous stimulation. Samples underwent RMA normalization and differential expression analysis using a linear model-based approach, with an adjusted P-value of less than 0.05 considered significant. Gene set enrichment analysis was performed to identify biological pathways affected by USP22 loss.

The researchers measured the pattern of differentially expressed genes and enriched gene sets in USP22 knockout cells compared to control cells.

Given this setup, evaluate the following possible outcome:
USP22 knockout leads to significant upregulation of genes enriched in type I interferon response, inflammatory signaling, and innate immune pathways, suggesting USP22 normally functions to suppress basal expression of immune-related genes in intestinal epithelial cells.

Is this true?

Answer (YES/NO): YES